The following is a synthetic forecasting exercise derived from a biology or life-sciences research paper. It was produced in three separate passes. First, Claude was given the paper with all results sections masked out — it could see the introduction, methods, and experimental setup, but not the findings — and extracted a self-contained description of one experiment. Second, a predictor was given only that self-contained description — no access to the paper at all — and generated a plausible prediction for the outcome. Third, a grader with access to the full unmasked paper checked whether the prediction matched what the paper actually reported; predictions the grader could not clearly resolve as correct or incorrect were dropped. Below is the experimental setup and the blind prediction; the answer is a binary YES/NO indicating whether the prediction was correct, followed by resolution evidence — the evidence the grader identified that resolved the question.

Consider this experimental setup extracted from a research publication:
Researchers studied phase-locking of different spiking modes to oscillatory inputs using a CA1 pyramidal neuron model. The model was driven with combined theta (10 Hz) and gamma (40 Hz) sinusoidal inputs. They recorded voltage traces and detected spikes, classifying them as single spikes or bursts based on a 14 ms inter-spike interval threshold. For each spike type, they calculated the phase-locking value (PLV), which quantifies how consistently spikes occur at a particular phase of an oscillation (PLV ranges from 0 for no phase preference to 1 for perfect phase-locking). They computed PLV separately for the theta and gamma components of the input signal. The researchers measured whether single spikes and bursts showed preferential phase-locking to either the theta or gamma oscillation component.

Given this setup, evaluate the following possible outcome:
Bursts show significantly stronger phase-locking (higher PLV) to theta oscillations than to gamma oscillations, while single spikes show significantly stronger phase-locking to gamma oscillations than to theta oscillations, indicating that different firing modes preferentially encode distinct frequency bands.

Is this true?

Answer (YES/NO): YES